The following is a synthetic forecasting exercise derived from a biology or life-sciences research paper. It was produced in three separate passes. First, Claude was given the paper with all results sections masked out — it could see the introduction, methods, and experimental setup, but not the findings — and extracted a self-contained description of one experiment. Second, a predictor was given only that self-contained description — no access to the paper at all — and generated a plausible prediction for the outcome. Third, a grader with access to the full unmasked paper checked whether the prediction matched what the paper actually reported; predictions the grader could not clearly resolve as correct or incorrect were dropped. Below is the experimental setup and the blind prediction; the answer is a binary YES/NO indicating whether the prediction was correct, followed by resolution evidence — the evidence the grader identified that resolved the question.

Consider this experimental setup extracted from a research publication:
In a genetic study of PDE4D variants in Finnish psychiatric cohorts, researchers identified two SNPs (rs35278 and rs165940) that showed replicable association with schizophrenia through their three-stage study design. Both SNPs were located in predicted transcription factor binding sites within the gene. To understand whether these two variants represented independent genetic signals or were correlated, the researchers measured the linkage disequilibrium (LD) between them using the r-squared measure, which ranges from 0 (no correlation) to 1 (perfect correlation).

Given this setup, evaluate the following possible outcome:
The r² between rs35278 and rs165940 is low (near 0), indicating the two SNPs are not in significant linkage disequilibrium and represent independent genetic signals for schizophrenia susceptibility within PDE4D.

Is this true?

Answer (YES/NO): NO